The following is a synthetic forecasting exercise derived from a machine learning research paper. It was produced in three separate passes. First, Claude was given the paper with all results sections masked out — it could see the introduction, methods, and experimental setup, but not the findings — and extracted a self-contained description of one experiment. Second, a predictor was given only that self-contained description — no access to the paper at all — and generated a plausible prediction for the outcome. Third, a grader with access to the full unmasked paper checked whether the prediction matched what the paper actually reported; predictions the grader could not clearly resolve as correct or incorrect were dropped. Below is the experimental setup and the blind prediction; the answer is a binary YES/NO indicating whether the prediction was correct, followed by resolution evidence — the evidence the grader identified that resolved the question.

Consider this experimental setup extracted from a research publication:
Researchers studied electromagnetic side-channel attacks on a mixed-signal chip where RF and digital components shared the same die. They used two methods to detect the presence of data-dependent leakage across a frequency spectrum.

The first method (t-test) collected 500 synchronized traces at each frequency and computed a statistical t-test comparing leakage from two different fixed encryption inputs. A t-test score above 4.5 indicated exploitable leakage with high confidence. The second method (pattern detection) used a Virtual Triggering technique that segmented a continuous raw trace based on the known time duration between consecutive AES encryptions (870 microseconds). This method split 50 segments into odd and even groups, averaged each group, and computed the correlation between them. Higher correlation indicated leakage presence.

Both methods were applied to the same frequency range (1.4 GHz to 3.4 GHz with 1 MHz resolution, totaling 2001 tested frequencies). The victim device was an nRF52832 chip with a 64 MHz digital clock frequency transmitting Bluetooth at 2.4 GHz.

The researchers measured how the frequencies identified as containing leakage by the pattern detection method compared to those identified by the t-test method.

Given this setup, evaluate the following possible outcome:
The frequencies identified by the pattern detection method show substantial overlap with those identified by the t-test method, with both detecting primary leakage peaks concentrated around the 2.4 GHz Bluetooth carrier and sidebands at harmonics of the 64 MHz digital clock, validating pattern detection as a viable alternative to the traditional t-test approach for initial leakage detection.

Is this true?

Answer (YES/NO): NO